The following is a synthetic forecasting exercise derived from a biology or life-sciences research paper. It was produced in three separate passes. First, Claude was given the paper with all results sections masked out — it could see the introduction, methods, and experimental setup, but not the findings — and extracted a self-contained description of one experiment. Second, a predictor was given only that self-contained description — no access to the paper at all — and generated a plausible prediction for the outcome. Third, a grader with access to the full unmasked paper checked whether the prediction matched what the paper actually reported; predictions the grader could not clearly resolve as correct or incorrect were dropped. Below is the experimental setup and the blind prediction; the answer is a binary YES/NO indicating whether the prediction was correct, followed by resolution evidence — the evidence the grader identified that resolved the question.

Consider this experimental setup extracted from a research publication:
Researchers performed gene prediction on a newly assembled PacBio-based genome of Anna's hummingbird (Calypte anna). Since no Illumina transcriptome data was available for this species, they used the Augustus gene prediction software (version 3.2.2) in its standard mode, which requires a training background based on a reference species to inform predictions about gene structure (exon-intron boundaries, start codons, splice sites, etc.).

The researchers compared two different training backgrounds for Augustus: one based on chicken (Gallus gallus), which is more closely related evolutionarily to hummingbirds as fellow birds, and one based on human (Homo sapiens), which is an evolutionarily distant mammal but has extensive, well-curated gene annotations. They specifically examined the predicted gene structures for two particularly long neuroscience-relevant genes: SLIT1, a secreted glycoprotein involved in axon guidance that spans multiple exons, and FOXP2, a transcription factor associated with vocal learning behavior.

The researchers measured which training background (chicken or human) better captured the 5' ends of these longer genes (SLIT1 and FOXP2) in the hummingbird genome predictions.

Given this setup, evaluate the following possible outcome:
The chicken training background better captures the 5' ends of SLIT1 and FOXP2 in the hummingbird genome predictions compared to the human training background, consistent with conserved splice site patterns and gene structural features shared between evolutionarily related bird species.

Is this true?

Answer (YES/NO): NO